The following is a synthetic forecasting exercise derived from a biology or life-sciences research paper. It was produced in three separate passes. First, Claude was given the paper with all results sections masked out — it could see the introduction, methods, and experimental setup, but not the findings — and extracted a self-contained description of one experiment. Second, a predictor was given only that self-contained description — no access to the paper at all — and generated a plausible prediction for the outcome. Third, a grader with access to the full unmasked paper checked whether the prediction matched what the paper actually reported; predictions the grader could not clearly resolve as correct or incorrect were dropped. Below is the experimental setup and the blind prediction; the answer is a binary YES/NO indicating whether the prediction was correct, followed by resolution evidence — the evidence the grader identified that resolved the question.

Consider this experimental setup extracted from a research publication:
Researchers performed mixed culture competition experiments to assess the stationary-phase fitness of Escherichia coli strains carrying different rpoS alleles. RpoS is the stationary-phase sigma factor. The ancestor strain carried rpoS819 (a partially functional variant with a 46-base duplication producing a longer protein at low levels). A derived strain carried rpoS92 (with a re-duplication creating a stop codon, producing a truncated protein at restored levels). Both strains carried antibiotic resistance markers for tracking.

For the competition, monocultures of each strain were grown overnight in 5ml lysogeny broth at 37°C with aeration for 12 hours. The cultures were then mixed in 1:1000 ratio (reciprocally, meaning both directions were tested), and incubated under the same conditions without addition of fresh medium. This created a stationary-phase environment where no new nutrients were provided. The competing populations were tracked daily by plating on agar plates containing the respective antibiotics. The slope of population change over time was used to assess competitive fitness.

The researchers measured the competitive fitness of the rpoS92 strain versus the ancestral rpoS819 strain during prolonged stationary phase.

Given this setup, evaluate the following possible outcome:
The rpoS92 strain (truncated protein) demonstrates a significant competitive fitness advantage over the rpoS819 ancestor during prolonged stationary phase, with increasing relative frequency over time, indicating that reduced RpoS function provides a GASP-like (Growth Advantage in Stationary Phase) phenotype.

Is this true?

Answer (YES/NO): NO